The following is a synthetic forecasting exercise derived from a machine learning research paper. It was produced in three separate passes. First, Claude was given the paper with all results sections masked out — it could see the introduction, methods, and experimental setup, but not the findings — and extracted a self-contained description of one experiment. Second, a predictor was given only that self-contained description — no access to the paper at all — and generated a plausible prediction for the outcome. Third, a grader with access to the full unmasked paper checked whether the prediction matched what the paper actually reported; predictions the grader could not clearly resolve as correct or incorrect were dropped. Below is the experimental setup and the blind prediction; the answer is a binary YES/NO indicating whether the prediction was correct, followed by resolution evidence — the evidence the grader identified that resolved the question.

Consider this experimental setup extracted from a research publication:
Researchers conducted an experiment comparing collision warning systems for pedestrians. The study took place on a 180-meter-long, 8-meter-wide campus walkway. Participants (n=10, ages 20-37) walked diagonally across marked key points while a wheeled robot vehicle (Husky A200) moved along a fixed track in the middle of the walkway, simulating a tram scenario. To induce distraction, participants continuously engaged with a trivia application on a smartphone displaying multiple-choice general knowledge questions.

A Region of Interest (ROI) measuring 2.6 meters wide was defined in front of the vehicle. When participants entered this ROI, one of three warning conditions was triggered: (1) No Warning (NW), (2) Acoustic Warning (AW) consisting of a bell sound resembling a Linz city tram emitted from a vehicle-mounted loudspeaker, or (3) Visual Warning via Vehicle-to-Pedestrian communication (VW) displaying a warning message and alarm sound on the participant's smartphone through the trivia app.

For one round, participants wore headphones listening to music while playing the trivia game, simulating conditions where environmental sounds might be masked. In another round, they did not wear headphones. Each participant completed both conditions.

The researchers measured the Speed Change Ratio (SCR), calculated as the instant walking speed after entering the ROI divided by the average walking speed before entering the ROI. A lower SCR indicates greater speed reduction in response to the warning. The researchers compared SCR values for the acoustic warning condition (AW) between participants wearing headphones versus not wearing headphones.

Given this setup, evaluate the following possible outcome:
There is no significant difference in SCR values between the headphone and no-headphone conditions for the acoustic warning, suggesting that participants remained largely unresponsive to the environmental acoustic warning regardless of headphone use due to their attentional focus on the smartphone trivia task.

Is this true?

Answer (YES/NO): NO